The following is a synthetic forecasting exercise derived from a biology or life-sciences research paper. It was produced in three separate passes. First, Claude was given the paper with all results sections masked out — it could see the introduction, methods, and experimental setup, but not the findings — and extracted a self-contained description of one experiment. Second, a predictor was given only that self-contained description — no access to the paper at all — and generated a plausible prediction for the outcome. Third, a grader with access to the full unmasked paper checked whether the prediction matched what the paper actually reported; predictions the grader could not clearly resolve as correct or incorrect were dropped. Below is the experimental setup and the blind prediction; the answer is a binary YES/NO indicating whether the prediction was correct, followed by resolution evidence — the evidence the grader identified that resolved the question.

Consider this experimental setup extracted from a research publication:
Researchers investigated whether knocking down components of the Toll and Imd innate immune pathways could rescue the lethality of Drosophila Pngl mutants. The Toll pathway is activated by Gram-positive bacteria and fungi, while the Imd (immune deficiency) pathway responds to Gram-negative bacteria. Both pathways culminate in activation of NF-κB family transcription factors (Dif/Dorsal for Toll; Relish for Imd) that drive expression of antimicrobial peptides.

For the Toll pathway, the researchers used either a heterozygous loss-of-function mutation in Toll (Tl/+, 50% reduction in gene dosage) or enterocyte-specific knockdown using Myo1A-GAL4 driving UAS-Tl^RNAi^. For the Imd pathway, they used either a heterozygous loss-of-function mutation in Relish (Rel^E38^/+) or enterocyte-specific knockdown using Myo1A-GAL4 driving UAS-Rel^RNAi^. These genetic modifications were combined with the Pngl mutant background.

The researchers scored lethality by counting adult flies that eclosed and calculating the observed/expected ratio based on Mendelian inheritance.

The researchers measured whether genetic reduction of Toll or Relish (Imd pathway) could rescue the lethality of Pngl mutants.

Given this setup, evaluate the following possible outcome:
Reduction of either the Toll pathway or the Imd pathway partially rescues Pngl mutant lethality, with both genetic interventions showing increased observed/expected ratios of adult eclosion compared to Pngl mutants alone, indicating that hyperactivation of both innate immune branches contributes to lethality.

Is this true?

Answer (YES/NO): YES